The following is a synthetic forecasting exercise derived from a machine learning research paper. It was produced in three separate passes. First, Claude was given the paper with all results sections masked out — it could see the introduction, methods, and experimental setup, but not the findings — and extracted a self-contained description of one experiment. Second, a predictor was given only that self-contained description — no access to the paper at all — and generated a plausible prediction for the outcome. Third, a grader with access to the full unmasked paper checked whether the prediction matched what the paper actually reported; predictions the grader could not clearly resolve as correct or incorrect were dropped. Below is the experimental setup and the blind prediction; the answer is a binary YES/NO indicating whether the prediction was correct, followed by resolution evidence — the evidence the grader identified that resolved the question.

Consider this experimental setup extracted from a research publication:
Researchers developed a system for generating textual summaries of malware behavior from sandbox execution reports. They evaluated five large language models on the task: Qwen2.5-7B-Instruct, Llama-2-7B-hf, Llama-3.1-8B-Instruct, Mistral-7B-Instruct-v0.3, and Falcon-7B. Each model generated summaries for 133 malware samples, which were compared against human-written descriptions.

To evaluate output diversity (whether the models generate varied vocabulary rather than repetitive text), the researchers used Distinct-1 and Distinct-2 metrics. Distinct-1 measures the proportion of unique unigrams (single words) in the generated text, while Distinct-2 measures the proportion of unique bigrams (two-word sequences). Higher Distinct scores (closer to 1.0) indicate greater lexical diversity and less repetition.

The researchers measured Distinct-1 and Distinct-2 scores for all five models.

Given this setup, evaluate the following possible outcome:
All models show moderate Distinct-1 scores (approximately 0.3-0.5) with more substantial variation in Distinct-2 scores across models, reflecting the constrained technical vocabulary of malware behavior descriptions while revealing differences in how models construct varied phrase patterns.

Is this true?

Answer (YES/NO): NO